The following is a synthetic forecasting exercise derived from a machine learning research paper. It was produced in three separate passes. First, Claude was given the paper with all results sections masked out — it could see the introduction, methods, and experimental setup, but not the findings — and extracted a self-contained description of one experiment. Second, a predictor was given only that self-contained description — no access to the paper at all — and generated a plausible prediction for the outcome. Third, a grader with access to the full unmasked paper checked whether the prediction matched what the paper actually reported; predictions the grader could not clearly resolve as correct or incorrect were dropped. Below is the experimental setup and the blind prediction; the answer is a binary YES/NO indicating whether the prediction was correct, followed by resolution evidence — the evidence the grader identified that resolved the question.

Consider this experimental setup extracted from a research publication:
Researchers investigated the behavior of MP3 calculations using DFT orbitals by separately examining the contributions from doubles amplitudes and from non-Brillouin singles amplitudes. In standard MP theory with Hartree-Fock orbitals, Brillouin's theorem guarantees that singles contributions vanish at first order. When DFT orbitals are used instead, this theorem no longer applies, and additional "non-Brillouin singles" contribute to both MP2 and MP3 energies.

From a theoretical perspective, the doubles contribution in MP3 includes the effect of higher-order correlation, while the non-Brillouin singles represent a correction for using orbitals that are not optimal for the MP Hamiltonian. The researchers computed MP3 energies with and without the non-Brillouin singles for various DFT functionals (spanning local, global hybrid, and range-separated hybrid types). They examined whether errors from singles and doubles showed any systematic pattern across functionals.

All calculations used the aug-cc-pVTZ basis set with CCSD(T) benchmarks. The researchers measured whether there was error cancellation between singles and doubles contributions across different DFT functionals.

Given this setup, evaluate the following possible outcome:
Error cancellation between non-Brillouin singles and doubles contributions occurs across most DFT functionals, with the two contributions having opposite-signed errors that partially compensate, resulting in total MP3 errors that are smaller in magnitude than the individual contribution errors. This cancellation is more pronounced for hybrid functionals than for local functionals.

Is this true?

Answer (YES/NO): NO